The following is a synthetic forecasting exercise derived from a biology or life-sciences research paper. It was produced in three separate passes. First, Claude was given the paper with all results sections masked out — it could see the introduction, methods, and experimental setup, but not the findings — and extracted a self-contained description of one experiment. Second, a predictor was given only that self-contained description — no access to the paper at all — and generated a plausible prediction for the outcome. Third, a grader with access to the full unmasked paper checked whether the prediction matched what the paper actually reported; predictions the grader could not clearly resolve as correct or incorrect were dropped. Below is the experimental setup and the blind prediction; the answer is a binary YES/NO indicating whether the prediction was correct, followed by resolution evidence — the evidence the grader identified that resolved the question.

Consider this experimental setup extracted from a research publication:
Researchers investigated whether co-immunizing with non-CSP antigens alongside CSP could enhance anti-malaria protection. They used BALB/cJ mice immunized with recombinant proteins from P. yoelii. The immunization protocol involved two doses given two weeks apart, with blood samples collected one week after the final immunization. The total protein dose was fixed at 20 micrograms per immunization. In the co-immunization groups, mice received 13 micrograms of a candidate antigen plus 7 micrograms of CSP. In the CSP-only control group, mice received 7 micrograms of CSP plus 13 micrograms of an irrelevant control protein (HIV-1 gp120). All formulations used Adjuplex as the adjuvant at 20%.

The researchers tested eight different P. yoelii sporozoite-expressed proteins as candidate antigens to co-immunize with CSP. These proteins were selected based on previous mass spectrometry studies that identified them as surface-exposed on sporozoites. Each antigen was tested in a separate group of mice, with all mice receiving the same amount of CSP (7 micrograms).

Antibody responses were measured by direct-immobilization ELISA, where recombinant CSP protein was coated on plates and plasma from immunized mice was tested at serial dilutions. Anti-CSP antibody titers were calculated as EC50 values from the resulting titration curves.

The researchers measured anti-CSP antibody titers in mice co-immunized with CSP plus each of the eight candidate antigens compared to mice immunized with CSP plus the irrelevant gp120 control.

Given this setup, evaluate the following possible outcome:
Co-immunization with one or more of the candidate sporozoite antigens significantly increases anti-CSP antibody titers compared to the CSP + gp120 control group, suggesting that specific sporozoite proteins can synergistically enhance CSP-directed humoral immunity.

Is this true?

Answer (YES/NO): NO